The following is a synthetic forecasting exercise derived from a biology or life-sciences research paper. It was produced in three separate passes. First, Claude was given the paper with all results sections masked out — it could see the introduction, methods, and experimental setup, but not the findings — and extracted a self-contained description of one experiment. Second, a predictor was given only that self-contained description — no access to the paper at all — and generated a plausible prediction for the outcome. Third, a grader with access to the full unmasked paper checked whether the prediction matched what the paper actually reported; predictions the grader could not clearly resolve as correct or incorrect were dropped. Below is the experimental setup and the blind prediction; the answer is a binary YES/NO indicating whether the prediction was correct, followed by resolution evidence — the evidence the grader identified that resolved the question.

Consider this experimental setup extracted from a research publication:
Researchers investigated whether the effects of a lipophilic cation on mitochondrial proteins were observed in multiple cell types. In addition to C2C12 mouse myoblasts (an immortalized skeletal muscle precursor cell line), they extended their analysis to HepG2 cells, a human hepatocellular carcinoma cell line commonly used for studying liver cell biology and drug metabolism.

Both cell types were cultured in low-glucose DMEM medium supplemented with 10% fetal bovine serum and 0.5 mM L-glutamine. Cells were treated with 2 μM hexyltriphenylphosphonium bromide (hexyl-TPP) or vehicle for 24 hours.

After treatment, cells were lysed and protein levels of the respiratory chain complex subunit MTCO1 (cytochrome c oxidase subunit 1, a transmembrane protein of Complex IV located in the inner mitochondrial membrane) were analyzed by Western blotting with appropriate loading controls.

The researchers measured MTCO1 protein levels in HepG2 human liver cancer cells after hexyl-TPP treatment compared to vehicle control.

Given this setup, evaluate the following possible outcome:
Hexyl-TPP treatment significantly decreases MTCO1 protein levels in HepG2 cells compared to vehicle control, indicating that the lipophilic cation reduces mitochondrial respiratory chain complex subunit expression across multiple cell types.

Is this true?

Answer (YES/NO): YES